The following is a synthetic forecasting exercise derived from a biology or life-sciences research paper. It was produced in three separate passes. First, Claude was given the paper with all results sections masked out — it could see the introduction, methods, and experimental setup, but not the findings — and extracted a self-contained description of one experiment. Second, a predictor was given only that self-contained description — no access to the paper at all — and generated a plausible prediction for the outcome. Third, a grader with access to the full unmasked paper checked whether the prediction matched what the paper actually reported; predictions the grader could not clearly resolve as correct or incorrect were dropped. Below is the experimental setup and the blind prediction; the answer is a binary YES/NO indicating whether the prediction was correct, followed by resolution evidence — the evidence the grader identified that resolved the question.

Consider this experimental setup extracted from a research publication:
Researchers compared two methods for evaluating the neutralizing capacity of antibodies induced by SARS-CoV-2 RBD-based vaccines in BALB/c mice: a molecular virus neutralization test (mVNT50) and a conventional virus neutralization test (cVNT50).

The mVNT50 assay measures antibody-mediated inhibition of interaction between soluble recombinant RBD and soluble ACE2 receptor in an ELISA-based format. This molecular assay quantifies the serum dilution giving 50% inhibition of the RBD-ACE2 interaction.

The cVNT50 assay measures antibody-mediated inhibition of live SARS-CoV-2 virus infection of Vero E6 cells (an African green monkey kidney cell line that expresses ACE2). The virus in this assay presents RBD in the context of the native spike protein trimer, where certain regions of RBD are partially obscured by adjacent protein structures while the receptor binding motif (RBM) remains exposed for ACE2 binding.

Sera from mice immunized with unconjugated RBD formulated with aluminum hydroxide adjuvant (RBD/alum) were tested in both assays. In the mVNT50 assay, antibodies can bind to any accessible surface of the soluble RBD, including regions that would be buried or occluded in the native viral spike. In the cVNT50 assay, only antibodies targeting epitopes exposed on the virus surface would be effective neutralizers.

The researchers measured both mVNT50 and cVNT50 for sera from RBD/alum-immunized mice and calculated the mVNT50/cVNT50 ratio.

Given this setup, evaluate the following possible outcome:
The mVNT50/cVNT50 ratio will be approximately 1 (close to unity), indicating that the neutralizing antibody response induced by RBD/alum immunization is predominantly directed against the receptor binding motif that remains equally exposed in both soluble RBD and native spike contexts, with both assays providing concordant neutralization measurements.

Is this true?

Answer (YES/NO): NO